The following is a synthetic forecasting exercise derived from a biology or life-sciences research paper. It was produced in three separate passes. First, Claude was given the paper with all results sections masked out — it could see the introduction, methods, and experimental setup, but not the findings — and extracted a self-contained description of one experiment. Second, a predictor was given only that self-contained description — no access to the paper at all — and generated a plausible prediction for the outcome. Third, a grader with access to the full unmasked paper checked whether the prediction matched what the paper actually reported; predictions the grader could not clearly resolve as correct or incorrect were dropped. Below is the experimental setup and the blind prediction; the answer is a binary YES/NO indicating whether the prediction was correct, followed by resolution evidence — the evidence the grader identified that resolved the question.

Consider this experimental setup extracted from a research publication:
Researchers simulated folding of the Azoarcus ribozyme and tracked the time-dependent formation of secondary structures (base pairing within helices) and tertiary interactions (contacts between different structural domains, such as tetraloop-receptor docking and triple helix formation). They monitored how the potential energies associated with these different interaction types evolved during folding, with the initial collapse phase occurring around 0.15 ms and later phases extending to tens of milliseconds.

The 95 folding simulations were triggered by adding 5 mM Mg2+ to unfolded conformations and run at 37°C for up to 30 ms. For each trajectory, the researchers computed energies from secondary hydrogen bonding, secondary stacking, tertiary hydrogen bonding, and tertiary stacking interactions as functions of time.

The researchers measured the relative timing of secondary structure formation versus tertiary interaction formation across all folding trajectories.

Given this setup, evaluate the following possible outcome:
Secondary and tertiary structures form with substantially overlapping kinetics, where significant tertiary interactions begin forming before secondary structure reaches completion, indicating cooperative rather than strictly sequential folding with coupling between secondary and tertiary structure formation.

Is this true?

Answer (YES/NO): NO